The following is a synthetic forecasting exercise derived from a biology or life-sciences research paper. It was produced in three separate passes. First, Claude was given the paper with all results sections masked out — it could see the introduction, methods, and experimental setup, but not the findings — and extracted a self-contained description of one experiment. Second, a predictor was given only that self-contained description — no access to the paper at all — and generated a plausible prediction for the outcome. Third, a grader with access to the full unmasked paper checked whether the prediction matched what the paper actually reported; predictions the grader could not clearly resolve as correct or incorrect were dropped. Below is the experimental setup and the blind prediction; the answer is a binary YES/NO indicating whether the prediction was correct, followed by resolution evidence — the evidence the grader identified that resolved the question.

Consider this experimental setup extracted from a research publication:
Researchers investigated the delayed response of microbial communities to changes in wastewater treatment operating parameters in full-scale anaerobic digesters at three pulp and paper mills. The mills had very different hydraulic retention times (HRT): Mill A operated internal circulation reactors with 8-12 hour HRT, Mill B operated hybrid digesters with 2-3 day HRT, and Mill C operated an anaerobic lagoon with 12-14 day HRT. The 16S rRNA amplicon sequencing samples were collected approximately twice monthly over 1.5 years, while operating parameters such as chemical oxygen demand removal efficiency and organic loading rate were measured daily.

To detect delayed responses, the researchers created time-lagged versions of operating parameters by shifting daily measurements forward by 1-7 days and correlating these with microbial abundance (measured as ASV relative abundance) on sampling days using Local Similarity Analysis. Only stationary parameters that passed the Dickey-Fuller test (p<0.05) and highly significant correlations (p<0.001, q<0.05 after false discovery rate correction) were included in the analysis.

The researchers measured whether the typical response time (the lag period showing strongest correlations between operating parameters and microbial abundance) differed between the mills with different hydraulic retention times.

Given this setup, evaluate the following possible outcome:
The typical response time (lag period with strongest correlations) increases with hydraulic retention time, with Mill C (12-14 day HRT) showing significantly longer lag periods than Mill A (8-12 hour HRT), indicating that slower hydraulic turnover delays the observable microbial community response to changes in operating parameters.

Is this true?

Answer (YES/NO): NO